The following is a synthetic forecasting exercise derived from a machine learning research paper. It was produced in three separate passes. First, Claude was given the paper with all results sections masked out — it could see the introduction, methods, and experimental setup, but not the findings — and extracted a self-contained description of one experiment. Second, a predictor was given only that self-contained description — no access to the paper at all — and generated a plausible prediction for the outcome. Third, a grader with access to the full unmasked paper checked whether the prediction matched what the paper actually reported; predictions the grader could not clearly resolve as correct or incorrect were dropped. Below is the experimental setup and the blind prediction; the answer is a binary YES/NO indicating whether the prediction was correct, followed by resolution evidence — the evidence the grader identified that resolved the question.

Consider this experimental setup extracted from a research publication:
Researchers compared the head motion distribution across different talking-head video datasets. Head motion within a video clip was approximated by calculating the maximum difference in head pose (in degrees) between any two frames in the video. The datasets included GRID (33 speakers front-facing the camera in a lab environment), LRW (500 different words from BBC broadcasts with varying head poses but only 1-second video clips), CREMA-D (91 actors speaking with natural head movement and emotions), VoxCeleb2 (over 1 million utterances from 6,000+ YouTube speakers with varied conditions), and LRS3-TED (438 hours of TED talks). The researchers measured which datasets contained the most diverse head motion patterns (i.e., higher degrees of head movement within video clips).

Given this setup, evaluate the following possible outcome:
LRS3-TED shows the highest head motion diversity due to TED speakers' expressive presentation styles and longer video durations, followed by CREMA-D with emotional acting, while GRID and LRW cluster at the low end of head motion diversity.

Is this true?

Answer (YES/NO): NO